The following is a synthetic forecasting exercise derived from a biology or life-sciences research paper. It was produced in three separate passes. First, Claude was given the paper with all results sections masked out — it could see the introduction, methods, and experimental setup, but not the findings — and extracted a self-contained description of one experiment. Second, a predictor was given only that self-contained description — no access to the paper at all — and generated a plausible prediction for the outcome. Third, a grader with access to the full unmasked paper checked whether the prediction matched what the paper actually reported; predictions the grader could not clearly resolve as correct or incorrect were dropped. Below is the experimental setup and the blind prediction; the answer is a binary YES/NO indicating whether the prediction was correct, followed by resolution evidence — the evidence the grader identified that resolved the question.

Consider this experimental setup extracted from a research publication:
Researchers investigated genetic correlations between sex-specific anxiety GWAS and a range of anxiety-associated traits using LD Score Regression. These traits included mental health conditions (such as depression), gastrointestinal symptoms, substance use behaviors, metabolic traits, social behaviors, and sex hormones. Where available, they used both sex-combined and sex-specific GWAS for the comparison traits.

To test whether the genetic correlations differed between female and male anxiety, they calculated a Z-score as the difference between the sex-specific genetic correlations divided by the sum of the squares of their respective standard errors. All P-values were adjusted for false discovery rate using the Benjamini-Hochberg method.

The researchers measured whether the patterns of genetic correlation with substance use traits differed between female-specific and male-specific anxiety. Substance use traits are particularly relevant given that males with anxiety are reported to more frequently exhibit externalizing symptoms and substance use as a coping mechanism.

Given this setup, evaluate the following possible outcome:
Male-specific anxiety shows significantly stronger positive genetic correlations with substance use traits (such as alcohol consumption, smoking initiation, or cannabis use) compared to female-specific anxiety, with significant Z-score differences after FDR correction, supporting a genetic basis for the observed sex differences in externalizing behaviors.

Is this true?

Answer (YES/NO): NO